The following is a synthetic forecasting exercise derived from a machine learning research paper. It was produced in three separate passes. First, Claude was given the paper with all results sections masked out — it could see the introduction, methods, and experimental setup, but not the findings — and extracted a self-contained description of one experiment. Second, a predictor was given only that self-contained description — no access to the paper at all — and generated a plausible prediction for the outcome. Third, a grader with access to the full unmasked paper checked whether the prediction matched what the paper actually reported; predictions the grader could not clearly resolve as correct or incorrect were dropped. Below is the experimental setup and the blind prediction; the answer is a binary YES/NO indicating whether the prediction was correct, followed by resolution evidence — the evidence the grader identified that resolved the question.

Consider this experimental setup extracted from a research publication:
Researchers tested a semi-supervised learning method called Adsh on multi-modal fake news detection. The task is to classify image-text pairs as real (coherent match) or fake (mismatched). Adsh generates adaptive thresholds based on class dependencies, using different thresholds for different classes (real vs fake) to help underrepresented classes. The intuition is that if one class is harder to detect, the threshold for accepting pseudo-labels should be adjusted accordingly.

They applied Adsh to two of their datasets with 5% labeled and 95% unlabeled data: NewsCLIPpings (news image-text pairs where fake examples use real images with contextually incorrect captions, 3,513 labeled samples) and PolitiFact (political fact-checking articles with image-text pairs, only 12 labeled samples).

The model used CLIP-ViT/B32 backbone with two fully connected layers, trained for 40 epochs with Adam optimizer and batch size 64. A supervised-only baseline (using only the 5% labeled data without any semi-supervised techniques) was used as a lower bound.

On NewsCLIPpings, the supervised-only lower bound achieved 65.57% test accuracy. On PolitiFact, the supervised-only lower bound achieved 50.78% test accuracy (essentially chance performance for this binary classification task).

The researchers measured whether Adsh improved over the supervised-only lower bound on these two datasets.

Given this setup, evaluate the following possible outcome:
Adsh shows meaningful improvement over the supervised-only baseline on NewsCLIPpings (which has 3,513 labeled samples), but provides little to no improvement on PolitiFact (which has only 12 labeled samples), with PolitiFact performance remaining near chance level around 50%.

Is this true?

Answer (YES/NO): NO